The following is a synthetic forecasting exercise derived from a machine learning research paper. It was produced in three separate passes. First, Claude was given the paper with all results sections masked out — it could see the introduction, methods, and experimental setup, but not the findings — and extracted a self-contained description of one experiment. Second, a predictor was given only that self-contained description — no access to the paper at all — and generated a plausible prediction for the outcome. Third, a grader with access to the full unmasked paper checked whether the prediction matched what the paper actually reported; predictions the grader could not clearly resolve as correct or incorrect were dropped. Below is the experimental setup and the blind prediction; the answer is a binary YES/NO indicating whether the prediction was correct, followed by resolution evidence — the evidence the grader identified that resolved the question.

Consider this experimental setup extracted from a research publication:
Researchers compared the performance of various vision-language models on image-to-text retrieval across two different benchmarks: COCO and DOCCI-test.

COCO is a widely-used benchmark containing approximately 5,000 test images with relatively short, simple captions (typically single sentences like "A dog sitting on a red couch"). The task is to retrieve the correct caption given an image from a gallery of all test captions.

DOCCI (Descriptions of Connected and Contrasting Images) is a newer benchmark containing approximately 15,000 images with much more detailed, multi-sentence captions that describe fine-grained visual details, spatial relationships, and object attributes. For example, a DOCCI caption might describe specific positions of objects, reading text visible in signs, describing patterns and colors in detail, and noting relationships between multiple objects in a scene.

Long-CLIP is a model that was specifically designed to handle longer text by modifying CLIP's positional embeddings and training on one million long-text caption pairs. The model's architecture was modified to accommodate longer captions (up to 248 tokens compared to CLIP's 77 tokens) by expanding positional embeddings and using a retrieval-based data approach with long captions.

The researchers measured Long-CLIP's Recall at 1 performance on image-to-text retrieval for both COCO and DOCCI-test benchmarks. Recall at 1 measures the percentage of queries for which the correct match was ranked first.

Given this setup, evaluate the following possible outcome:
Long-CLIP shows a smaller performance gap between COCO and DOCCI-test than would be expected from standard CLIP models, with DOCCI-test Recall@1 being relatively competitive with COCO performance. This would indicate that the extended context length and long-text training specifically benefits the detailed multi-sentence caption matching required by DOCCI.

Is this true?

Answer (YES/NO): NO